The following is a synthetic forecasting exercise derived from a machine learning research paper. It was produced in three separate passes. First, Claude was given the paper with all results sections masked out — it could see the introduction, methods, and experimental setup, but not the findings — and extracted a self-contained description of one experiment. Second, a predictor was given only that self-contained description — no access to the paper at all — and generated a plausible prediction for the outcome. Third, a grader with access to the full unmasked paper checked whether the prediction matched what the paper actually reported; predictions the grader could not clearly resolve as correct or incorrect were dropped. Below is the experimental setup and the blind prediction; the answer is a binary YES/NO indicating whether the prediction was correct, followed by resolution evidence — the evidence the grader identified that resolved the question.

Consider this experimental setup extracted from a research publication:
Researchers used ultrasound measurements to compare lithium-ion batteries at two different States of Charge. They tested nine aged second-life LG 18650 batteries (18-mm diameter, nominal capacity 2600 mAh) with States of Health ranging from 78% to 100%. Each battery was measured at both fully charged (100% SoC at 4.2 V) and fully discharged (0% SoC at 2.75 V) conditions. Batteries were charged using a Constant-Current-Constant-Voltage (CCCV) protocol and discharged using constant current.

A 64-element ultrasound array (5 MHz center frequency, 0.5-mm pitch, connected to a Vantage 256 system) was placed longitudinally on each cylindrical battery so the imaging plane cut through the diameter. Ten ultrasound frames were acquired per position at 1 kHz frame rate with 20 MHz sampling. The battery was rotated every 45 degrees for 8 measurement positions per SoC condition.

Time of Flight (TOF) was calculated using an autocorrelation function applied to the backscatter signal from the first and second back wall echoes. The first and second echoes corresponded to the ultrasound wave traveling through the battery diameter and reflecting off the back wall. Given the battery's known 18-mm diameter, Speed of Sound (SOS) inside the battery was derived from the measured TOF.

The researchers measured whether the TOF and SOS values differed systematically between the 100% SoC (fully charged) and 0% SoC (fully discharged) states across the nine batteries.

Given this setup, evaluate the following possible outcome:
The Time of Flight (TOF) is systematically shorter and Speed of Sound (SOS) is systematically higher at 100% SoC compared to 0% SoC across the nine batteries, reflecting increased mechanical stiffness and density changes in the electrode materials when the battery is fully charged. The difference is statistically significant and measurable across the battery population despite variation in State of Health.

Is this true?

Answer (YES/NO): NO